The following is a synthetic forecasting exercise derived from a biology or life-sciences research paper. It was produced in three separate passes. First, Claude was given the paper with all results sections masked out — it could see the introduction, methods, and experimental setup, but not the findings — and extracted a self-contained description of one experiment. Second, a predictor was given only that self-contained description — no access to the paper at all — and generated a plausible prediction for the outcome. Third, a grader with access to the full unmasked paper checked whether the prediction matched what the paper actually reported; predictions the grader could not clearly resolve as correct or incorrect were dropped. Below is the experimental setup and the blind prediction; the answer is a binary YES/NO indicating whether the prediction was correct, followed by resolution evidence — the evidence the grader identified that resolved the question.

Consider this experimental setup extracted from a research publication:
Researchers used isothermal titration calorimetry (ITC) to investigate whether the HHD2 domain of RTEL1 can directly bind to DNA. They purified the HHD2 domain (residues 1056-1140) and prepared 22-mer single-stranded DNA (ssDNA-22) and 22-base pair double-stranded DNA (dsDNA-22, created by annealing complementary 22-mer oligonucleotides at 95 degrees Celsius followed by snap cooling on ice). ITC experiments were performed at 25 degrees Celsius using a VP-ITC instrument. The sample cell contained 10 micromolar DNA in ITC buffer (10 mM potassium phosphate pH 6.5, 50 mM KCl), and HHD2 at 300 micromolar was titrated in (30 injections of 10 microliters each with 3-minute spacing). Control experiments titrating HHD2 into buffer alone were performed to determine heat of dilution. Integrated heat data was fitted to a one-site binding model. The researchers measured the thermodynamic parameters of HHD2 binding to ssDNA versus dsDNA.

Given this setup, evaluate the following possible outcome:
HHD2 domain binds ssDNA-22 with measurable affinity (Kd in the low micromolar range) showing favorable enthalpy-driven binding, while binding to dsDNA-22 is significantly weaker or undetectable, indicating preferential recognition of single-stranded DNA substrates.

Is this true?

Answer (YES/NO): NO